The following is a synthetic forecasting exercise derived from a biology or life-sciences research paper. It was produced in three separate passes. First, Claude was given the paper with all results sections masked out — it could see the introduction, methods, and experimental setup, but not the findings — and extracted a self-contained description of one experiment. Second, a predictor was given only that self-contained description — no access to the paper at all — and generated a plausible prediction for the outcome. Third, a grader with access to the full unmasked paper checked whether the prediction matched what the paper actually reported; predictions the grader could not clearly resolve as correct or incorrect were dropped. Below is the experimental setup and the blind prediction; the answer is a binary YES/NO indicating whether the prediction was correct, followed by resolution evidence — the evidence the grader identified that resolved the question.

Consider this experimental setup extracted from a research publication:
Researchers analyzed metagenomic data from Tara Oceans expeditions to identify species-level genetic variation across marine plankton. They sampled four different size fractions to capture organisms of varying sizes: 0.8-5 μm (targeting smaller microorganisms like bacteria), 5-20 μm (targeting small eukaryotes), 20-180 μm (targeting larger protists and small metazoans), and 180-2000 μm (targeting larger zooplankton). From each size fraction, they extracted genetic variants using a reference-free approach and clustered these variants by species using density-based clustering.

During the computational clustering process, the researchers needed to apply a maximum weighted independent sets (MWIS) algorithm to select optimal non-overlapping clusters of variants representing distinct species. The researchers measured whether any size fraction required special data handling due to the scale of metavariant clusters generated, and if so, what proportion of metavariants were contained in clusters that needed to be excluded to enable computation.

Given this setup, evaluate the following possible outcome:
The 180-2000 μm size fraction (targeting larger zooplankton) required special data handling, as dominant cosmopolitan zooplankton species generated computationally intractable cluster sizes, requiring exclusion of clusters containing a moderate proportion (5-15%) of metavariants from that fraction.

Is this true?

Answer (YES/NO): NO